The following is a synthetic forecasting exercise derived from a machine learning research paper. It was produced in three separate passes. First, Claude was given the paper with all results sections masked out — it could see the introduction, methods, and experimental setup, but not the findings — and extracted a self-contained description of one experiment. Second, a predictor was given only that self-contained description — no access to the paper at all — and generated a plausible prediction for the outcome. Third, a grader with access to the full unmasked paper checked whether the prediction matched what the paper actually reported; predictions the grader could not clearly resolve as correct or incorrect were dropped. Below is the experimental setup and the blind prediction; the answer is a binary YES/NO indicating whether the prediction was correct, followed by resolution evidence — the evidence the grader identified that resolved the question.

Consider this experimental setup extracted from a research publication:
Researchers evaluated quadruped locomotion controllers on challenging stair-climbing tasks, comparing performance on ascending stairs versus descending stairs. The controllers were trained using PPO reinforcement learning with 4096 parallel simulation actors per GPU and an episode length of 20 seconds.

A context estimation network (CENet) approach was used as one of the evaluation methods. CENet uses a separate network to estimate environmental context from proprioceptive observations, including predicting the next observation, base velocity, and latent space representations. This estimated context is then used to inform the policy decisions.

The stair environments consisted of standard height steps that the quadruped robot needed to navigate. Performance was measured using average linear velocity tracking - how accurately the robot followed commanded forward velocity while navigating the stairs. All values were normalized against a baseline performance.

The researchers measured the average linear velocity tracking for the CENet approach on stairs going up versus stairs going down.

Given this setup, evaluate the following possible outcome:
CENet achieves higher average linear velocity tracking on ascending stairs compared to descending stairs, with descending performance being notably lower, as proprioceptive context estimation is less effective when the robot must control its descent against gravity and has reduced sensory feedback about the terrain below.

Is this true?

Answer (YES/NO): YES